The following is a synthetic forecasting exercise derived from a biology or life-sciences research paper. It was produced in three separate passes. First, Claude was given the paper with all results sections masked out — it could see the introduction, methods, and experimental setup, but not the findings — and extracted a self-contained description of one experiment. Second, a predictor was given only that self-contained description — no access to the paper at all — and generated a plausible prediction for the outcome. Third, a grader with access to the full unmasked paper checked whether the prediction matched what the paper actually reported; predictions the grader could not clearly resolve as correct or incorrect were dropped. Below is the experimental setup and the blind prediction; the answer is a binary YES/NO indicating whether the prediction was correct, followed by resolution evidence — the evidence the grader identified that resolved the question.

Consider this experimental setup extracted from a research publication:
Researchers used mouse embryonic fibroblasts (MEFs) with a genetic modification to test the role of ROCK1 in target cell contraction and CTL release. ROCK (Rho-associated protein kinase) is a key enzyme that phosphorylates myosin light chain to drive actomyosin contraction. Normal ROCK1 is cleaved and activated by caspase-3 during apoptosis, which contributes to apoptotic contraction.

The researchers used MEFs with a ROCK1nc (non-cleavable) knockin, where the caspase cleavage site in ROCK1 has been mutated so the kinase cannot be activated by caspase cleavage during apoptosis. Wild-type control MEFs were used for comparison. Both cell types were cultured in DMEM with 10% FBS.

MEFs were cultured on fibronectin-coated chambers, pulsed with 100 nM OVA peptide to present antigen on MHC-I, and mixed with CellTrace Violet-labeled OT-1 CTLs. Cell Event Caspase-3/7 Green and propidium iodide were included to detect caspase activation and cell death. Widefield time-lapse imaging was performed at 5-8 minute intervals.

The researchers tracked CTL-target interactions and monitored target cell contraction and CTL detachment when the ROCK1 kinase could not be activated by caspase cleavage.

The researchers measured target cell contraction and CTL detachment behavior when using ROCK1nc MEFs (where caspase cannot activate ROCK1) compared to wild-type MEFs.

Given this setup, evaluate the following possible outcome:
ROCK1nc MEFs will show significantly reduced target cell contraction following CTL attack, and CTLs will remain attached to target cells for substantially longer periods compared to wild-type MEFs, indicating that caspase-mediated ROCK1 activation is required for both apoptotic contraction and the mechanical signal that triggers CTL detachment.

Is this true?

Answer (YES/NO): YES